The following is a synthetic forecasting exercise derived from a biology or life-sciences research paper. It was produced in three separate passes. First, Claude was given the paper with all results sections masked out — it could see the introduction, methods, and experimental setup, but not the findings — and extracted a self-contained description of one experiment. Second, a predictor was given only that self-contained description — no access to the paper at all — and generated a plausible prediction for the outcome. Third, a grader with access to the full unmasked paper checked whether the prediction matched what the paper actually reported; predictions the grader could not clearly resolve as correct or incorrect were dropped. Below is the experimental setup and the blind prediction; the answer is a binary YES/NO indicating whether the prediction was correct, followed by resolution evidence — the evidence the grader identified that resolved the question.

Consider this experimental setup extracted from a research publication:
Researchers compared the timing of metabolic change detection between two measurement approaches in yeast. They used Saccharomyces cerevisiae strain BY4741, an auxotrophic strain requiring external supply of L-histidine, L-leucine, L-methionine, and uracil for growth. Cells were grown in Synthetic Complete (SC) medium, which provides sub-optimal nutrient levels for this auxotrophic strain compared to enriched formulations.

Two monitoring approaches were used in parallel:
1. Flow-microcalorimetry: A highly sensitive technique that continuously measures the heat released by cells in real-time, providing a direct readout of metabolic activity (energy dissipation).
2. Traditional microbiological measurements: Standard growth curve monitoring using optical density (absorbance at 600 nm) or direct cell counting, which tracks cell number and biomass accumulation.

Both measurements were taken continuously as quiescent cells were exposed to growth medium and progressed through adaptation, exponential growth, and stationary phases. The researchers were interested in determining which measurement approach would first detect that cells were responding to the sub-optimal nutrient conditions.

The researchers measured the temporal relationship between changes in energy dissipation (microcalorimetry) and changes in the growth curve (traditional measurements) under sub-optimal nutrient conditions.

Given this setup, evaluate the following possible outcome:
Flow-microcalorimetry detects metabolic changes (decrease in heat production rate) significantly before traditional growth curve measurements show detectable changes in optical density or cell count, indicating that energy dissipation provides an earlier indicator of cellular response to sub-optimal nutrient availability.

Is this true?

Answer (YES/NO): NO